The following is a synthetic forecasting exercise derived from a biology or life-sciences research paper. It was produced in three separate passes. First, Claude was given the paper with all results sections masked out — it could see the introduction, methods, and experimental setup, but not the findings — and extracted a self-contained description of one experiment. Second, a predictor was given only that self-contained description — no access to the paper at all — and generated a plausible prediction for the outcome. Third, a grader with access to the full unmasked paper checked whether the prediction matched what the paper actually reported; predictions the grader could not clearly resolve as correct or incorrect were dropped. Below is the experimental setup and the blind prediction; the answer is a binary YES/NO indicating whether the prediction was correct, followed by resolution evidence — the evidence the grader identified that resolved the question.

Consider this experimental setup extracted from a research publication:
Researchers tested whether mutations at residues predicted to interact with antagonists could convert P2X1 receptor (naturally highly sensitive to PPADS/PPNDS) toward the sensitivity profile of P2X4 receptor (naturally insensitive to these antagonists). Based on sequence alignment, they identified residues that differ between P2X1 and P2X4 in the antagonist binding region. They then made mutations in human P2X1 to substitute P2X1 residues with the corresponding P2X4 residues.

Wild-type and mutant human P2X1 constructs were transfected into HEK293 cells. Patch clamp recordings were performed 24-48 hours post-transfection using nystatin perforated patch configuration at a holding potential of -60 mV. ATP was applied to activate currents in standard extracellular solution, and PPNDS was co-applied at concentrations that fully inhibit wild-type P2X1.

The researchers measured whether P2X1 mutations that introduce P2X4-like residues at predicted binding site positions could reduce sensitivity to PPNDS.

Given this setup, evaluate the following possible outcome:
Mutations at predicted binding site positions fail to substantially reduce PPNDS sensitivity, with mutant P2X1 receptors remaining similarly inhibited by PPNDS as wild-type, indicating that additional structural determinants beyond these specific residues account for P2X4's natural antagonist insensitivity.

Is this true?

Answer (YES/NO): NO